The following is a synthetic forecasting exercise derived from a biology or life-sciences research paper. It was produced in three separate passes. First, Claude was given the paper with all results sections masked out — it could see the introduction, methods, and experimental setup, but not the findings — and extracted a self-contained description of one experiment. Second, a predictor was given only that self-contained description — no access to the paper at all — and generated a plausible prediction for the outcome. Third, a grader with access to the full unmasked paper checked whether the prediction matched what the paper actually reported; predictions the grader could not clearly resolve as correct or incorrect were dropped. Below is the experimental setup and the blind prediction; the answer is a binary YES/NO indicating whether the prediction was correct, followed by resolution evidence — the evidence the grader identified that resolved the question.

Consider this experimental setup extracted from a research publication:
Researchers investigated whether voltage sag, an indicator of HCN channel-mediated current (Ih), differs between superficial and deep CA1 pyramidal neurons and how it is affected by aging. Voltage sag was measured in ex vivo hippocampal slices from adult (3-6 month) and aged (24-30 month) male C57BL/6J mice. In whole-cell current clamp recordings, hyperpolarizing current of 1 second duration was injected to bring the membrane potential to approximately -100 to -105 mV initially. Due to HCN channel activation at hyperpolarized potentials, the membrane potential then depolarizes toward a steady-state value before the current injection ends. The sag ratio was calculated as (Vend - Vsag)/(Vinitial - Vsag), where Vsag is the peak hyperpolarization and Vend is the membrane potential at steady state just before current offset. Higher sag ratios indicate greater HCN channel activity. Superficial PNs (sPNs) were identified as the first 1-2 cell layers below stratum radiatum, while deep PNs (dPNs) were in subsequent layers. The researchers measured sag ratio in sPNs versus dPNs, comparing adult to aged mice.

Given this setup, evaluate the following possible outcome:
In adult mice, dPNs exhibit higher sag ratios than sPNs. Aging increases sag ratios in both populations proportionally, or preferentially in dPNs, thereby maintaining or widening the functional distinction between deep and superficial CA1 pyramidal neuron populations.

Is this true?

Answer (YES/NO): NO